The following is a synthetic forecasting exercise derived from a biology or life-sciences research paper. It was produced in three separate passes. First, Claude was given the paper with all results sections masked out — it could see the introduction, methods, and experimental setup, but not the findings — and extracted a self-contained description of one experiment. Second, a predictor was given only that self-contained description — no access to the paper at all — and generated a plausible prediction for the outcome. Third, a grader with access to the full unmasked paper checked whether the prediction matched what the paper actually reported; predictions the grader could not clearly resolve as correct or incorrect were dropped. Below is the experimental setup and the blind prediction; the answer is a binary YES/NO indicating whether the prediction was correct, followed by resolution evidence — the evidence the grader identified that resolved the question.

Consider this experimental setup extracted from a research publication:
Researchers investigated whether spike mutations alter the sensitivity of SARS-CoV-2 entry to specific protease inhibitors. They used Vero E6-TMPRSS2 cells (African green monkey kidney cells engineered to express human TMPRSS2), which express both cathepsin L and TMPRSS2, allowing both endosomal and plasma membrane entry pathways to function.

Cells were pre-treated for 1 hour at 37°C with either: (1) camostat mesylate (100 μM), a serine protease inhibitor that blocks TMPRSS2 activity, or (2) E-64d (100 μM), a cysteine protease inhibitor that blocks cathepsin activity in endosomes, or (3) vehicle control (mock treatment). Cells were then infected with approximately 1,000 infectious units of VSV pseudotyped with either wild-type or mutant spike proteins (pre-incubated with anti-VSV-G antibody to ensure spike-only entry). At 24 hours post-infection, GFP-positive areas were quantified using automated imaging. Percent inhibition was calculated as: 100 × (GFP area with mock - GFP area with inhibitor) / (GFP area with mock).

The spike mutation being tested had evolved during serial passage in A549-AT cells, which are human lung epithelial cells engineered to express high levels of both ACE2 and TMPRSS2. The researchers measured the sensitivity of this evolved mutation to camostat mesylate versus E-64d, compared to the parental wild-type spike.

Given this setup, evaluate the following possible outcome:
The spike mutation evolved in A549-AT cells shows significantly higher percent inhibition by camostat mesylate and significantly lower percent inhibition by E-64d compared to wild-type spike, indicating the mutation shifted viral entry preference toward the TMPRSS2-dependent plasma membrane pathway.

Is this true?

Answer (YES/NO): NO